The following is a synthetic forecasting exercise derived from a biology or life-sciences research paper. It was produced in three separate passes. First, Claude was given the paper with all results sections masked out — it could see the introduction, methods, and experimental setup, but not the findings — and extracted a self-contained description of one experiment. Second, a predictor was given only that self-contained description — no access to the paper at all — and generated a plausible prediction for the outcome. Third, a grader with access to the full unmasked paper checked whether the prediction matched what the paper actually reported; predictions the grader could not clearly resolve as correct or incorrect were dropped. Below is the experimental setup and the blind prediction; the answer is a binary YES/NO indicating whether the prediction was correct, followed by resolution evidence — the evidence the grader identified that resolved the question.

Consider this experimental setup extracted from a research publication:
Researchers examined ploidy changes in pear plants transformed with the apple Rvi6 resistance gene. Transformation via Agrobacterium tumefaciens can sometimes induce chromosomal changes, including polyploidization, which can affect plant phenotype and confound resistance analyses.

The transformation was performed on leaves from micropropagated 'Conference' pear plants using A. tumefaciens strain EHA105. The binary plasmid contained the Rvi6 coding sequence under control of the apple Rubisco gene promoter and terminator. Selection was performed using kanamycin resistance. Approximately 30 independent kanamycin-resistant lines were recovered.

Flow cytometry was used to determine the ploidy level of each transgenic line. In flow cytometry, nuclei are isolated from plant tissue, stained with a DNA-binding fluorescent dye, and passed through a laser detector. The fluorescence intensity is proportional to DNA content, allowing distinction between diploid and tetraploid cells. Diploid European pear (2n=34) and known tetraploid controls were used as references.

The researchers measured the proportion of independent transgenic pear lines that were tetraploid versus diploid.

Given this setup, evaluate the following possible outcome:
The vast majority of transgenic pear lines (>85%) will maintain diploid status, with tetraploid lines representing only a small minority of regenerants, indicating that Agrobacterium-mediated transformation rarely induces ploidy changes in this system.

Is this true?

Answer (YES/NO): YES